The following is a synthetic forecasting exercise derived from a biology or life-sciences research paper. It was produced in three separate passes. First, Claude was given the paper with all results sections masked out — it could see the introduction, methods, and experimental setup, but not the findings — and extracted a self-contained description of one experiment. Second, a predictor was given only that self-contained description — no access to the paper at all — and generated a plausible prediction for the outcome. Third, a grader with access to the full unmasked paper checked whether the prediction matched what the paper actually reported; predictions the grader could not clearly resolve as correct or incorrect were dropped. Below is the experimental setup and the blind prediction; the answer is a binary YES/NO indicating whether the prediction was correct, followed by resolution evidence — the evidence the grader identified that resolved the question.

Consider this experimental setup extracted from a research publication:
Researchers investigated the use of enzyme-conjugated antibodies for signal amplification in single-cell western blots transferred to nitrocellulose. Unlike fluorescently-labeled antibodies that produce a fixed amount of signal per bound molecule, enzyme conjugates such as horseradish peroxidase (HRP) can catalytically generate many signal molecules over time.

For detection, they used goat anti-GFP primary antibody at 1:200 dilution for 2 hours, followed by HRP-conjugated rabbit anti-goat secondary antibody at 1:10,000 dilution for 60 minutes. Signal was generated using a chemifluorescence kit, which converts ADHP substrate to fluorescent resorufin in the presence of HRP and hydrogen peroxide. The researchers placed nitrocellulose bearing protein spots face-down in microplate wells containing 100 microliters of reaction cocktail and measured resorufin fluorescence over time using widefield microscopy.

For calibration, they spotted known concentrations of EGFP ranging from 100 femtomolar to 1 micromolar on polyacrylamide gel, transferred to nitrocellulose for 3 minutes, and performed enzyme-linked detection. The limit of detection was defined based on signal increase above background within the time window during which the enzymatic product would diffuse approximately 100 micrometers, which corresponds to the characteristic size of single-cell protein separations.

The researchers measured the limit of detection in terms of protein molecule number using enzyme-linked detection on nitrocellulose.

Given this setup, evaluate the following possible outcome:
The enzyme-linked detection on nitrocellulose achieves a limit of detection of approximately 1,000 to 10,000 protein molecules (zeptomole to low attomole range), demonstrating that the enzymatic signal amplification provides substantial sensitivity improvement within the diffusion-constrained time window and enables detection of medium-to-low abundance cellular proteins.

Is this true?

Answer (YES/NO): YES